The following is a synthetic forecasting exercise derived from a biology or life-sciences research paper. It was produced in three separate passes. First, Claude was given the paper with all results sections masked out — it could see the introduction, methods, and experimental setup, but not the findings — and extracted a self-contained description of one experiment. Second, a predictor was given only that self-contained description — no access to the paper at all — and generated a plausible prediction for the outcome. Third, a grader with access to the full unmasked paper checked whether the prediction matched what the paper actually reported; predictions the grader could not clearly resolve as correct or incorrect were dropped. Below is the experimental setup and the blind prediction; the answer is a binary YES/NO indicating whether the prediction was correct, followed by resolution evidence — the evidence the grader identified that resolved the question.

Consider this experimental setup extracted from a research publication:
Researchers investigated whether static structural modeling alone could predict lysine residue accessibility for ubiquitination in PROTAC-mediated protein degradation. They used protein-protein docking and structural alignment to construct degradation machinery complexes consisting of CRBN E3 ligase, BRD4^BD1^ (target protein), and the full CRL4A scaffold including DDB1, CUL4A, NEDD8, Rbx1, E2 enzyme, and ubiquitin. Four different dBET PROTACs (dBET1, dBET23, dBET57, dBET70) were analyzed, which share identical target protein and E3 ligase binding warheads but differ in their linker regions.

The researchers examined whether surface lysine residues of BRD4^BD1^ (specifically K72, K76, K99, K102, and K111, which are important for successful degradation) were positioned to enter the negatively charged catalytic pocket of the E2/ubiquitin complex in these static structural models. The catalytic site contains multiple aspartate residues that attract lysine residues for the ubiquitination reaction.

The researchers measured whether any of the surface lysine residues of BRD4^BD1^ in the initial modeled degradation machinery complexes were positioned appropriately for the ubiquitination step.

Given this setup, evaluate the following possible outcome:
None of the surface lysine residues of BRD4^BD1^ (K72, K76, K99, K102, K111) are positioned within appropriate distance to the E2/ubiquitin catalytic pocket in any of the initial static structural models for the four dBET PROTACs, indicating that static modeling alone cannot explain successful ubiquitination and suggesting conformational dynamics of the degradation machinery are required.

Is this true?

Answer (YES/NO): YES